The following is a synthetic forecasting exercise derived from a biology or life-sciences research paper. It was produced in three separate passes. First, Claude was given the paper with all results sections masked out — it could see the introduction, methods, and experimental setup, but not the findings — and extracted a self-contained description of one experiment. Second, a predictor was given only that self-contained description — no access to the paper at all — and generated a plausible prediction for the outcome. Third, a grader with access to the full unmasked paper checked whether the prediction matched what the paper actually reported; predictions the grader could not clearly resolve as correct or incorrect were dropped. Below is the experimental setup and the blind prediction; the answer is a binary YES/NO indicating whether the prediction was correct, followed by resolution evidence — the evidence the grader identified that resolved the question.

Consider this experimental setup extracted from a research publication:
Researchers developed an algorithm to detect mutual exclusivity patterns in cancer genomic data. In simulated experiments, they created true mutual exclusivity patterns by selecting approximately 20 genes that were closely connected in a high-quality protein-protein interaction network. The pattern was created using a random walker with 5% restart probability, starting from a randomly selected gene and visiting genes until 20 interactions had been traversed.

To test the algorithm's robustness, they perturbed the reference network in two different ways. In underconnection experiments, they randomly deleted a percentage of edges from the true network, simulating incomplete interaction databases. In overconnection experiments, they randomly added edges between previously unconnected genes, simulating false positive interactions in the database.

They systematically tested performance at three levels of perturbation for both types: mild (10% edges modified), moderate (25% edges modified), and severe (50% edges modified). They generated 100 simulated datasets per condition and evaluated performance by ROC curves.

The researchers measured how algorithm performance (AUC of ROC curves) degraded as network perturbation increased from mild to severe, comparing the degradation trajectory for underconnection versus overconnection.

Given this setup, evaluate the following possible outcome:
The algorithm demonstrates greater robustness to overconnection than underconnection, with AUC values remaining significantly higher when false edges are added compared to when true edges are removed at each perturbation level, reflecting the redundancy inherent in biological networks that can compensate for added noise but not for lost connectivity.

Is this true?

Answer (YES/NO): YES